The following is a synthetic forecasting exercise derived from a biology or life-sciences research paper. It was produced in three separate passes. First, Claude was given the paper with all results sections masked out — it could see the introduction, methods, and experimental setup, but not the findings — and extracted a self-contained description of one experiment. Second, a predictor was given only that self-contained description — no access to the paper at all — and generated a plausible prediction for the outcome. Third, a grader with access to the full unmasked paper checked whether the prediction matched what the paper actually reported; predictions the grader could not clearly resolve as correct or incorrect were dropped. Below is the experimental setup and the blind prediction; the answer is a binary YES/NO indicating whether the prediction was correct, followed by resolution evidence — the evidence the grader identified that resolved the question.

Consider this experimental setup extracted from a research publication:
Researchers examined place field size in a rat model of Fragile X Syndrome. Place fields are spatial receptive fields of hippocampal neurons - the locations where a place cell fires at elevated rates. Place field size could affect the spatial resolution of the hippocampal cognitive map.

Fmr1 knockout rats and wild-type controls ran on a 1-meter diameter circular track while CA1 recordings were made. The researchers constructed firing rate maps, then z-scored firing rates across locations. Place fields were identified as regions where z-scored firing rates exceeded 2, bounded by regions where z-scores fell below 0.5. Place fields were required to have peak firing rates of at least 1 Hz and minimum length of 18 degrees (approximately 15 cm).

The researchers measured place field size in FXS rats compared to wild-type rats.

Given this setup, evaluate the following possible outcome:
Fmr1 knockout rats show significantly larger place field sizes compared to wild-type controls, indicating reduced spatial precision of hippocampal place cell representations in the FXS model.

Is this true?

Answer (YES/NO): NO